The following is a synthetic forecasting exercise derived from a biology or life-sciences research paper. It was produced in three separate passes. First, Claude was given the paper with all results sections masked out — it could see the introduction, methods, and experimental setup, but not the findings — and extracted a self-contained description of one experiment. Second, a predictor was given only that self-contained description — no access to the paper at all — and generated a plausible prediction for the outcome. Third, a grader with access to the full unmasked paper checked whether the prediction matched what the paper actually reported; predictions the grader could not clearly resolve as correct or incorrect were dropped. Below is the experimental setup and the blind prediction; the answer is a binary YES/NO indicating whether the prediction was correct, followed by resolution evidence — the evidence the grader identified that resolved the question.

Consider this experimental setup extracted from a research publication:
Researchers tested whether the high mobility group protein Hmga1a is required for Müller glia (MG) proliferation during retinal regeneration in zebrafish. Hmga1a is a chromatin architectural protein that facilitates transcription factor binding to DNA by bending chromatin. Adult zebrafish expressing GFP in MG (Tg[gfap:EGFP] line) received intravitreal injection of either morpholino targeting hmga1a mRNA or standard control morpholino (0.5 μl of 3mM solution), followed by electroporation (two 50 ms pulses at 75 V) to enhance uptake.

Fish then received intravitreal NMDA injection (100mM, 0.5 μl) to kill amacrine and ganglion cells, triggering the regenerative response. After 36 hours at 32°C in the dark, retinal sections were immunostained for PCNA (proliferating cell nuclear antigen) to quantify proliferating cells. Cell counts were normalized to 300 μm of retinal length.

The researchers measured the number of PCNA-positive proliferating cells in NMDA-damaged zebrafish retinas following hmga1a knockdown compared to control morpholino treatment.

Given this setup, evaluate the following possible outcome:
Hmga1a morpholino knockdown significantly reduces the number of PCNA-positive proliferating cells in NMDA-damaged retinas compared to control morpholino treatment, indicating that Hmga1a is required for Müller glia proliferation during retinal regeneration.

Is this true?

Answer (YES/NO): YES